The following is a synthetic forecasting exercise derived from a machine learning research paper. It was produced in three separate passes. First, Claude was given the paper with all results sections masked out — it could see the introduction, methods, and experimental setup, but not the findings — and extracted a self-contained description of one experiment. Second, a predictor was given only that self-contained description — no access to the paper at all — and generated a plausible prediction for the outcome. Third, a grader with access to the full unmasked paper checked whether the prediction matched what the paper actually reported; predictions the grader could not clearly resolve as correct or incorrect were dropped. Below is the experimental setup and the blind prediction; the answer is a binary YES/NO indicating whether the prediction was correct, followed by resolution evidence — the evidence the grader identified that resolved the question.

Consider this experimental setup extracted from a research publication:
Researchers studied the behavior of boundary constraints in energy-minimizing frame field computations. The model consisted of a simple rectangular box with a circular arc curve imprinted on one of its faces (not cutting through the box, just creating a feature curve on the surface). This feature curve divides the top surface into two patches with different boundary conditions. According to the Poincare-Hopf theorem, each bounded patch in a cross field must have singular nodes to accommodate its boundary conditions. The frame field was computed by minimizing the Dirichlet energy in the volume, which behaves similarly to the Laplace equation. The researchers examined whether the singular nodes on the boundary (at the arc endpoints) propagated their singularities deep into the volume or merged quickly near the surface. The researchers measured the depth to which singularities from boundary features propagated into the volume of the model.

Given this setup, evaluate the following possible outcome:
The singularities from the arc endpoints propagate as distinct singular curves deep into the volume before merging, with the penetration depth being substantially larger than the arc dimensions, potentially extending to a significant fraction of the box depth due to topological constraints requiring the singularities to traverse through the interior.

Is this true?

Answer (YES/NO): NO